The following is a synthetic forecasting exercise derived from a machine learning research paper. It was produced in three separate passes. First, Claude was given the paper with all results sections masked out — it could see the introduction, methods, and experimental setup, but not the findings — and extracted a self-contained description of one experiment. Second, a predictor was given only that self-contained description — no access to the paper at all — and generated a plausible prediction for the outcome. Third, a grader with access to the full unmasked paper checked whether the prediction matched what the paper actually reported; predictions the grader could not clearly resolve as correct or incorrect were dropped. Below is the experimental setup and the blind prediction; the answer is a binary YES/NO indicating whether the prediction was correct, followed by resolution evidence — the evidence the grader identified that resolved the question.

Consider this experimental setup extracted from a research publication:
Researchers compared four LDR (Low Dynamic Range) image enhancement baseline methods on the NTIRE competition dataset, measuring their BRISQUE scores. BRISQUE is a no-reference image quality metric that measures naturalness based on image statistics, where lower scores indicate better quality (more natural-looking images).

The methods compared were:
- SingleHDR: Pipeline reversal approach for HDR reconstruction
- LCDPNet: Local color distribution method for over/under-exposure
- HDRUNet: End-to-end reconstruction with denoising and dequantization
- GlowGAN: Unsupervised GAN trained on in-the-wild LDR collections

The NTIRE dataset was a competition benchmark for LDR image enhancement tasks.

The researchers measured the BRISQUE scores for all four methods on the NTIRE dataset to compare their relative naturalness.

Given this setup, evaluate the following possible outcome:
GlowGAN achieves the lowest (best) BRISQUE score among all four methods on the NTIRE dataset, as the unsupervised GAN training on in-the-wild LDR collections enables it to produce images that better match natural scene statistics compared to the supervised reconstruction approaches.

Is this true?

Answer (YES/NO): NO